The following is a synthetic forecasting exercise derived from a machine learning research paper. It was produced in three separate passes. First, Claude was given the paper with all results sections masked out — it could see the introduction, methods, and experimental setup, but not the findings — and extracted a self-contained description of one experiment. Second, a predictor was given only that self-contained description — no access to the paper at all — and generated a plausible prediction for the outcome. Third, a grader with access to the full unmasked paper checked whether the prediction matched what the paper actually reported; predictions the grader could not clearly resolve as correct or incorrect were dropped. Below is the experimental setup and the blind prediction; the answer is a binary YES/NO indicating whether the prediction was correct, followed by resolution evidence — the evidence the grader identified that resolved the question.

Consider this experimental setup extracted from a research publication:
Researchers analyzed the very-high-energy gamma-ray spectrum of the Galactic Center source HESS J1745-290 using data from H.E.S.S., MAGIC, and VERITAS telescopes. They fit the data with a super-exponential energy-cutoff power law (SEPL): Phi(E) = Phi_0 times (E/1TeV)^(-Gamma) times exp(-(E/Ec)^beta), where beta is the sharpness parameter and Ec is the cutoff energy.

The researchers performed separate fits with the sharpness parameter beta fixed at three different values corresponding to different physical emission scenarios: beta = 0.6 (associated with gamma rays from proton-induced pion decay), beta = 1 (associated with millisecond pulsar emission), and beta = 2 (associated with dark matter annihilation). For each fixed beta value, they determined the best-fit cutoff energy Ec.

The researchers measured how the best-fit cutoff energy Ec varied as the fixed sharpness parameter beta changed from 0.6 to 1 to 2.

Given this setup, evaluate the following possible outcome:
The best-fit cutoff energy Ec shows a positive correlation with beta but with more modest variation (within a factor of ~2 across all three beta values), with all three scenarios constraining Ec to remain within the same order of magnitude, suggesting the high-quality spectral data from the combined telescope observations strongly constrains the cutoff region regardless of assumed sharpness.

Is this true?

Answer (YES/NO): NO